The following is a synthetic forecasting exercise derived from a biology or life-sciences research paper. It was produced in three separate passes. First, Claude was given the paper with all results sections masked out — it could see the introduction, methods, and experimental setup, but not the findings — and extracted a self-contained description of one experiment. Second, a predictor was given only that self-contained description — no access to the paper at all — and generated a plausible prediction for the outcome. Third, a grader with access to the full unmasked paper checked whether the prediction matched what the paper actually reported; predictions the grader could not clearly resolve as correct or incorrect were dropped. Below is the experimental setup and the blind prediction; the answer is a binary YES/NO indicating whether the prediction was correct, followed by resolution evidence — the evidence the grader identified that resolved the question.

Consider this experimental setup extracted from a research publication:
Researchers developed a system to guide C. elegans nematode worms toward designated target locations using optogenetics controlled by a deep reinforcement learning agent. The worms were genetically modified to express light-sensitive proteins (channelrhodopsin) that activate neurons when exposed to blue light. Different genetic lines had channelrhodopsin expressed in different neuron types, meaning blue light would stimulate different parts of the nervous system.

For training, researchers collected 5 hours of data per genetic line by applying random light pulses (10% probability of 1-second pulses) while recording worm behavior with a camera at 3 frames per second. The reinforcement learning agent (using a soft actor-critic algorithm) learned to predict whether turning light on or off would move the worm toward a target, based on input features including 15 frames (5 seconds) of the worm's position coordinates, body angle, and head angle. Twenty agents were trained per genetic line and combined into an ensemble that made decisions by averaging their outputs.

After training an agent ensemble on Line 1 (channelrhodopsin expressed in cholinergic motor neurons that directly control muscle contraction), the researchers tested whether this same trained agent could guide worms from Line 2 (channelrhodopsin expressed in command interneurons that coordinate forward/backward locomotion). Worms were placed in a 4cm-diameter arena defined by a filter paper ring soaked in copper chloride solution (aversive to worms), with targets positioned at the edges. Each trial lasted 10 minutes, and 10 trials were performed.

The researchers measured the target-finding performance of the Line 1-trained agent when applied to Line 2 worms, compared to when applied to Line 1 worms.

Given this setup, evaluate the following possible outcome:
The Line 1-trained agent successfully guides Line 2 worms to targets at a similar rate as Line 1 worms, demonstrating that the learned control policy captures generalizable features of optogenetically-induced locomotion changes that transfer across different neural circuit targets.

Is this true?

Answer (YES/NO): NO